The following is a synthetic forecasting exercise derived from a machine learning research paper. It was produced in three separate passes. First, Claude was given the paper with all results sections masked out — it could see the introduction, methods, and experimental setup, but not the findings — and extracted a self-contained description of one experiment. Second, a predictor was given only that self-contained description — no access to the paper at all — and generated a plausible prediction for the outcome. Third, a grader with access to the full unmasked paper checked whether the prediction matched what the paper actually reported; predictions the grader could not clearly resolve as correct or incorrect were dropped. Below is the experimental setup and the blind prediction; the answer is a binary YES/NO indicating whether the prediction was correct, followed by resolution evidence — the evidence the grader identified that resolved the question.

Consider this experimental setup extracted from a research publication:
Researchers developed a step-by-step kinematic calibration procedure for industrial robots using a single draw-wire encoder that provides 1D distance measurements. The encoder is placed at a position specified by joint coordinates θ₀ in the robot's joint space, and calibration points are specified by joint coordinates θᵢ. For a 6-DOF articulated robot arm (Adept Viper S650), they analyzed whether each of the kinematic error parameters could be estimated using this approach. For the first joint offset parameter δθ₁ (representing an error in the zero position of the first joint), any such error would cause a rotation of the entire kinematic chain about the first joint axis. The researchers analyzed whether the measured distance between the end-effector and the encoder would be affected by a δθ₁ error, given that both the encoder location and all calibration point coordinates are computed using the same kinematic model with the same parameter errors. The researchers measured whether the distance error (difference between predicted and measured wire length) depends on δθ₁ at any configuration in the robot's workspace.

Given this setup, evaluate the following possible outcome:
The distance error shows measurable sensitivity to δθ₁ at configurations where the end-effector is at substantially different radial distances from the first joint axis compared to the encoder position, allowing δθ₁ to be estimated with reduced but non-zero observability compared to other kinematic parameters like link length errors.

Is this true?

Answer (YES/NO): NO